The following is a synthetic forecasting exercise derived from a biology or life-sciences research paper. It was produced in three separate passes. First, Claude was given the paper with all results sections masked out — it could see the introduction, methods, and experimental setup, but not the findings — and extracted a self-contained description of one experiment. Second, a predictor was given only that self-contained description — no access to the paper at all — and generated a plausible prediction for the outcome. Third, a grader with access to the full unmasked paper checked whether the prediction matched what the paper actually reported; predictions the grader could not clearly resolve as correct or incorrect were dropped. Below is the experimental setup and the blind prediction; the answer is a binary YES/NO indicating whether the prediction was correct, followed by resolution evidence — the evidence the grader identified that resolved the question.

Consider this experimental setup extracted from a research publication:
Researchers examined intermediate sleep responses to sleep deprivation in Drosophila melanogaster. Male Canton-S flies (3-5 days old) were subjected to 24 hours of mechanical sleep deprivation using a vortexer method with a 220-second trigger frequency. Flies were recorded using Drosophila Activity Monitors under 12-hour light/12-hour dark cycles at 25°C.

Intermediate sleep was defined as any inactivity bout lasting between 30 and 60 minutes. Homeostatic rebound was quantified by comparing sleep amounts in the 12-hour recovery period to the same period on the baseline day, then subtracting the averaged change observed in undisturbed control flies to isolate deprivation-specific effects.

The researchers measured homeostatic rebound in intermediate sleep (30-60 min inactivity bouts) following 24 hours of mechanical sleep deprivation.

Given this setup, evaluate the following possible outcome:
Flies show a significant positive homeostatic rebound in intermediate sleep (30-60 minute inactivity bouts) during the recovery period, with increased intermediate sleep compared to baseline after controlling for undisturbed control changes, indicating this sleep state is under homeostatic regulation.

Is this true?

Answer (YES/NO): NO